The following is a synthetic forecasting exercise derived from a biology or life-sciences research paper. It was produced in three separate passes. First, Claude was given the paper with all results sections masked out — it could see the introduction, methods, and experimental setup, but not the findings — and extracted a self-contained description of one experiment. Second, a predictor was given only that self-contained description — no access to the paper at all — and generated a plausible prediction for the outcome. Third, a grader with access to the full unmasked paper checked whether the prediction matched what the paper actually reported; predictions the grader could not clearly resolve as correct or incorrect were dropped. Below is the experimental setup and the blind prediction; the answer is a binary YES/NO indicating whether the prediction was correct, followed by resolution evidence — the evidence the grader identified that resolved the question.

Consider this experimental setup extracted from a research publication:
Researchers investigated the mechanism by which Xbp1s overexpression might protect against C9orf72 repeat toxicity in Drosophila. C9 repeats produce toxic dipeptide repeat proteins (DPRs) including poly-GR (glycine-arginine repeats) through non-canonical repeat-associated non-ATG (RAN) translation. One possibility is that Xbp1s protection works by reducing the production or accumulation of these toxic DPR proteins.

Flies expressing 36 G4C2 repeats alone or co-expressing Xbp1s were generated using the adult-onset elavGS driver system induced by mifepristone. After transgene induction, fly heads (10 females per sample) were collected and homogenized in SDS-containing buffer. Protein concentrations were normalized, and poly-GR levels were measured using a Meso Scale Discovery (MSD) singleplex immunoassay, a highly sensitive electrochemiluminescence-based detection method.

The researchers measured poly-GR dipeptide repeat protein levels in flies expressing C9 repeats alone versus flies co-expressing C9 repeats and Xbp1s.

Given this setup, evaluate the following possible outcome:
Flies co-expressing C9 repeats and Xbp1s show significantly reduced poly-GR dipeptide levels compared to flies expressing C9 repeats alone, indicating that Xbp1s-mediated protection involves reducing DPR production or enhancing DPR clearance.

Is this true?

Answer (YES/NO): YES